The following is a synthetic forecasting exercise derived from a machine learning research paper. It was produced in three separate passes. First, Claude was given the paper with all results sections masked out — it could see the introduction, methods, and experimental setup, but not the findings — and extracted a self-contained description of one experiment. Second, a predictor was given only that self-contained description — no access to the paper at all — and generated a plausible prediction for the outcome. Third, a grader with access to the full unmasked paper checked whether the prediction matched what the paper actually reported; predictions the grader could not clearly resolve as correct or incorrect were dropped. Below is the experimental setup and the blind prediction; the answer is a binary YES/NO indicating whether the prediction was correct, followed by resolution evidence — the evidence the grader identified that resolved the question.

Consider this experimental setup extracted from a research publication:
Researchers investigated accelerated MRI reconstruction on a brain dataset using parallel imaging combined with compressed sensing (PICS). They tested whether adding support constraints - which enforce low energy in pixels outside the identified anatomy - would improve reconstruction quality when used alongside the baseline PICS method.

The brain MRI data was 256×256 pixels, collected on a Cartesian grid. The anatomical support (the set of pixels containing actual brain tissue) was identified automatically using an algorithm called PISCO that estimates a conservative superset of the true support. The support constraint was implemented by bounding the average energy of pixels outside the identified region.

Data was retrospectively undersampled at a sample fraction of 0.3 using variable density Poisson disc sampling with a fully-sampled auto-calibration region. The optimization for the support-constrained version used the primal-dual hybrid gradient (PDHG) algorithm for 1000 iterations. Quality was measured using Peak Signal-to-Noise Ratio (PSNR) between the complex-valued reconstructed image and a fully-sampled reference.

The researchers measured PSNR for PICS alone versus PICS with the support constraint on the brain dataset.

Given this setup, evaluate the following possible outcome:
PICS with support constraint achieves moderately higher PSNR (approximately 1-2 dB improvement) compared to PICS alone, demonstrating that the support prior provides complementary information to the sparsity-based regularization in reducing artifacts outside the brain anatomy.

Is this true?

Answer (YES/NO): NO